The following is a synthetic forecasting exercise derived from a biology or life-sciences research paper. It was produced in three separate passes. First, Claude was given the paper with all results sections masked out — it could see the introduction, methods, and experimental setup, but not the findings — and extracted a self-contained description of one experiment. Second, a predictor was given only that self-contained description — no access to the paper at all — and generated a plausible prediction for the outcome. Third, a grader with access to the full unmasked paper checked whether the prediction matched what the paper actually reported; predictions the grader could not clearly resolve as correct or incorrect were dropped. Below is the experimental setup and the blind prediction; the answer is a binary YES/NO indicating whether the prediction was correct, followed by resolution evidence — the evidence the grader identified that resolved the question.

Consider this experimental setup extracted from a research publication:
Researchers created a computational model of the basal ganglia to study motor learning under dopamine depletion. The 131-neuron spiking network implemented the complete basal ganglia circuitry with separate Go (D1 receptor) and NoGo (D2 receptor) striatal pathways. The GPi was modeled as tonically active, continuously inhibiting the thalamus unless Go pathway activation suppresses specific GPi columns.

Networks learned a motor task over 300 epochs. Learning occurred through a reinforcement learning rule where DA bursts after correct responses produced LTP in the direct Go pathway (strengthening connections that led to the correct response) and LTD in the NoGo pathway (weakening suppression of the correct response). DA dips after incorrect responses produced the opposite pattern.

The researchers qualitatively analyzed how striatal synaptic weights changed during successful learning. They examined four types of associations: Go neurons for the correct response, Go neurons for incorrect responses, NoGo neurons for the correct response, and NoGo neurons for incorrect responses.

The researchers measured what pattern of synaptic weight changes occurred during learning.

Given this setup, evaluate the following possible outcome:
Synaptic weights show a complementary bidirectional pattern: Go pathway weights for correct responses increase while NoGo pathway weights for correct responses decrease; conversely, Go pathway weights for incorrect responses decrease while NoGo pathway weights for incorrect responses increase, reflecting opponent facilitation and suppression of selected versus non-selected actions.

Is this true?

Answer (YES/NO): YES